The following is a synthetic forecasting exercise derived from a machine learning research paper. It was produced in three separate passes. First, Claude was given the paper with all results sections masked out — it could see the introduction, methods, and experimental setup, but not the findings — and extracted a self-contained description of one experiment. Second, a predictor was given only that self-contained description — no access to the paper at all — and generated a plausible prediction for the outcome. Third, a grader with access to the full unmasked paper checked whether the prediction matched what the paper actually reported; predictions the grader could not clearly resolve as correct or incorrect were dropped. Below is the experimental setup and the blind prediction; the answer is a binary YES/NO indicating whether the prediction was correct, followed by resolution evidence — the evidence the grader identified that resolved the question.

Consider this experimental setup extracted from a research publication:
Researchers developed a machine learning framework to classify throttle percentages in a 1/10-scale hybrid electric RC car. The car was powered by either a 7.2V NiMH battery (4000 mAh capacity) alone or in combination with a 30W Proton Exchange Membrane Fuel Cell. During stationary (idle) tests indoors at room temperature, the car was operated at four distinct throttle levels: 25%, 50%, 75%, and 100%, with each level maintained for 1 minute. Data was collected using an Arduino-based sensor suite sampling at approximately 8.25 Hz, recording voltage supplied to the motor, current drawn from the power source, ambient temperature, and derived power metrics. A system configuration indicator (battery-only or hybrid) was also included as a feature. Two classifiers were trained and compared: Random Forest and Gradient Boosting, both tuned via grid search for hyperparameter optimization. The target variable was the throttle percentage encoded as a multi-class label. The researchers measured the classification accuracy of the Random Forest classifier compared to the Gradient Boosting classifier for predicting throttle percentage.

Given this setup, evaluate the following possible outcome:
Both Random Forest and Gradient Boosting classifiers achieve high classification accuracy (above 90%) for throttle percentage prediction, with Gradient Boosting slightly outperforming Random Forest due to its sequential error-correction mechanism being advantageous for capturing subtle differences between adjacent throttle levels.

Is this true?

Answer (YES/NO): NO